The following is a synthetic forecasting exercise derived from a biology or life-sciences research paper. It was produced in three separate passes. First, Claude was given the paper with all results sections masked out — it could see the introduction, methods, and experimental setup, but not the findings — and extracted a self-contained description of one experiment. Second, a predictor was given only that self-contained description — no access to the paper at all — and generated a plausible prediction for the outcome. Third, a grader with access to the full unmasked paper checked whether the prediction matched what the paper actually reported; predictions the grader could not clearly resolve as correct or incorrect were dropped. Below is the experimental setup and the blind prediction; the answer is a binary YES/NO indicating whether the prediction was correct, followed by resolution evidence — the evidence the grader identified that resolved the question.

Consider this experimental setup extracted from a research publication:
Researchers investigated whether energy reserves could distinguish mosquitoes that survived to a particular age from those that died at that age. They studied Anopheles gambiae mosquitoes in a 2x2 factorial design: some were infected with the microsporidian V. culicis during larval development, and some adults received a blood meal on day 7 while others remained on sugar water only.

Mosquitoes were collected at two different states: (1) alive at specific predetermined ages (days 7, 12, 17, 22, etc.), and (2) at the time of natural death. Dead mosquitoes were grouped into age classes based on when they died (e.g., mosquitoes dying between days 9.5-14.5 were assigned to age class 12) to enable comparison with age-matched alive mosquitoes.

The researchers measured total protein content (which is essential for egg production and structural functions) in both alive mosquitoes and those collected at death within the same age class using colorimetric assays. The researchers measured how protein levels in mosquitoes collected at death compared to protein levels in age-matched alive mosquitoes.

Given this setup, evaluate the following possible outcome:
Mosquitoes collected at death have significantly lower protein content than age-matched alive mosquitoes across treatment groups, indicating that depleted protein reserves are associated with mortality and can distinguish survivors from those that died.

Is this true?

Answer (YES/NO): NO